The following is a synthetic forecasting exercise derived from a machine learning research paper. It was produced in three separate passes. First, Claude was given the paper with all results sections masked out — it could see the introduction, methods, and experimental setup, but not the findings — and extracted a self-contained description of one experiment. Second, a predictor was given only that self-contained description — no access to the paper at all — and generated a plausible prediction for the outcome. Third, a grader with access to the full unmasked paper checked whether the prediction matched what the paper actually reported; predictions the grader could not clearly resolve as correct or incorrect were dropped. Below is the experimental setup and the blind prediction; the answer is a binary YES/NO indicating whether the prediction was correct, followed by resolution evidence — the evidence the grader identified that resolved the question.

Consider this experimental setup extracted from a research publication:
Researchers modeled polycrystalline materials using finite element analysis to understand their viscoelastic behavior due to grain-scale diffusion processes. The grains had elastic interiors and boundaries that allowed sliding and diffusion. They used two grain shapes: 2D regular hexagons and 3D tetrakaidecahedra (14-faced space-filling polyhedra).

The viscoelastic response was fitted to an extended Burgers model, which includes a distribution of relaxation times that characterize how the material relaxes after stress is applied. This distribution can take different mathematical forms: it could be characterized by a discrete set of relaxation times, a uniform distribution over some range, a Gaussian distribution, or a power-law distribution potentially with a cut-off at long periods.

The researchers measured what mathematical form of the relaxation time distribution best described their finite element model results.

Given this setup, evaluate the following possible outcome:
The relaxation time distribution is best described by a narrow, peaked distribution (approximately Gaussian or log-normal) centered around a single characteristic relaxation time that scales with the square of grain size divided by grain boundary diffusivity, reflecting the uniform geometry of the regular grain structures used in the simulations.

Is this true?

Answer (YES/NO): NO